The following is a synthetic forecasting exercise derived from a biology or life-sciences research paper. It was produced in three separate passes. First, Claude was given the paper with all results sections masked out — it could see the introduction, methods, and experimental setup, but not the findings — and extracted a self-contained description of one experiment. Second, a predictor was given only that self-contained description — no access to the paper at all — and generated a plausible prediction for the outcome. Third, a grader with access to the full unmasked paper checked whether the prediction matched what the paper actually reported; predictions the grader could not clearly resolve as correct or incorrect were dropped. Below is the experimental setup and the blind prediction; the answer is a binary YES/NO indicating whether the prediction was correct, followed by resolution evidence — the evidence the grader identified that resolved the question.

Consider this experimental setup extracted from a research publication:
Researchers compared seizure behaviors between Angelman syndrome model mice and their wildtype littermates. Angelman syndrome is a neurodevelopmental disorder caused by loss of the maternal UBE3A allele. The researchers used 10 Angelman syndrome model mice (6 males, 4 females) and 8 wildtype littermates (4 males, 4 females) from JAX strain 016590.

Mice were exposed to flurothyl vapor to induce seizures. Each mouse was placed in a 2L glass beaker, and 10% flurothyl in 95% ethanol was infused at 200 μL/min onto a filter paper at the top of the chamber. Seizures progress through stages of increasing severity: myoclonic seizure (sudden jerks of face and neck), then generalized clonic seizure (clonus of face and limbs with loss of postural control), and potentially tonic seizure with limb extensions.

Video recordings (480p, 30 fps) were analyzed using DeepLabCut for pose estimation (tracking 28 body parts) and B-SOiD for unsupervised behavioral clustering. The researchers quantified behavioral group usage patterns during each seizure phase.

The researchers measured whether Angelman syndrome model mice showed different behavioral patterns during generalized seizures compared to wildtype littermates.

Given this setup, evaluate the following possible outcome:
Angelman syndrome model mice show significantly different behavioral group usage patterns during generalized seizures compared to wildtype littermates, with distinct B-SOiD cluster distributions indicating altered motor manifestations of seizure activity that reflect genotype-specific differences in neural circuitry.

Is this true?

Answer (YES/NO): NO